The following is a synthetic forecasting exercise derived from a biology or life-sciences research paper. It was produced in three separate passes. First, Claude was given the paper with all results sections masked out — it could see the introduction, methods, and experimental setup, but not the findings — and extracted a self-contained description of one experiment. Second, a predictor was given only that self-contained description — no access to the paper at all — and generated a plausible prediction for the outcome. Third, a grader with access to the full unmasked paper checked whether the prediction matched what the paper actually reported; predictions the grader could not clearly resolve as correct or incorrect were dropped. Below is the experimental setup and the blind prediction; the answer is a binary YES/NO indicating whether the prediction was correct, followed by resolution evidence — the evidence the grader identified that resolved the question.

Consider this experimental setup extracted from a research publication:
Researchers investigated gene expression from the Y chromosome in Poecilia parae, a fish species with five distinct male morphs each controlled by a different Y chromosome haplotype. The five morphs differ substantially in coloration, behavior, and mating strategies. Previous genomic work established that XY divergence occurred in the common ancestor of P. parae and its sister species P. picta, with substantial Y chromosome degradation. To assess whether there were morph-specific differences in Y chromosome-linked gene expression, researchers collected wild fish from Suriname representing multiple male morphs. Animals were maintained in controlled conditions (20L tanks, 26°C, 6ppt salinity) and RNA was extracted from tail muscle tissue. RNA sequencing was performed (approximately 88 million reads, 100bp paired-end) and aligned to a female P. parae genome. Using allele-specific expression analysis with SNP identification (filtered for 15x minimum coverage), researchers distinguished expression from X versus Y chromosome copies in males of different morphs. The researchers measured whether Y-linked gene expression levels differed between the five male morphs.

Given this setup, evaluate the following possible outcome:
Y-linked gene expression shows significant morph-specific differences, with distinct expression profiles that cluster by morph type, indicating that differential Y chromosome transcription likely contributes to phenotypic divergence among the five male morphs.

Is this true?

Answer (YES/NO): NO